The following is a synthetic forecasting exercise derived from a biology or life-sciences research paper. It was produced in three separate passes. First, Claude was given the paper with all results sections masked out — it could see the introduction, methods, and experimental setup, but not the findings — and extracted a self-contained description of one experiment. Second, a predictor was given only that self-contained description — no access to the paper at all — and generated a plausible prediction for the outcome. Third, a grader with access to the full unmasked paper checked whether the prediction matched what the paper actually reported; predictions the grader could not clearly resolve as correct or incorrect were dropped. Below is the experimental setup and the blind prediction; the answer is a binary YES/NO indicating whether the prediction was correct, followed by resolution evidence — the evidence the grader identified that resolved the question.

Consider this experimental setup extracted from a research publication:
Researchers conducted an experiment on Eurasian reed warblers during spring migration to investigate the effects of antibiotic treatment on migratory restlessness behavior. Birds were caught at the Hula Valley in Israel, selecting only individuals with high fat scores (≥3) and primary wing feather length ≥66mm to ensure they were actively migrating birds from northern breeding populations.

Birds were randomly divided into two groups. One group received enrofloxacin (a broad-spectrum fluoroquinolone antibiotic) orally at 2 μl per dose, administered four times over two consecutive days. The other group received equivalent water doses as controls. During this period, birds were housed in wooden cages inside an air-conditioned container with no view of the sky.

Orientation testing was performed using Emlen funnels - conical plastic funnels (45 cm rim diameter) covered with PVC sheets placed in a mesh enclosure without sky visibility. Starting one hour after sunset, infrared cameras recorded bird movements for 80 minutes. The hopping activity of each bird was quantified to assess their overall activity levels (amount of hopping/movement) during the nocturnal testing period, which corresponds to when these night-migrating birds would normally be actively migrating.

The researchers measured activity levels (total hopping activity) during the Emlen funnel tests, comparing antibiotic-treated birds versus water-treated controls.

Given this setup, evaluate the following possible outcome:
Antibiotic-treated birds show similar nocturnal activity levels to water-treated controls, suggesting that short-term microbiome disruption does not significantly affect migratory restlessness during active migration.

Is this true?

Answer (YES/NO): YES